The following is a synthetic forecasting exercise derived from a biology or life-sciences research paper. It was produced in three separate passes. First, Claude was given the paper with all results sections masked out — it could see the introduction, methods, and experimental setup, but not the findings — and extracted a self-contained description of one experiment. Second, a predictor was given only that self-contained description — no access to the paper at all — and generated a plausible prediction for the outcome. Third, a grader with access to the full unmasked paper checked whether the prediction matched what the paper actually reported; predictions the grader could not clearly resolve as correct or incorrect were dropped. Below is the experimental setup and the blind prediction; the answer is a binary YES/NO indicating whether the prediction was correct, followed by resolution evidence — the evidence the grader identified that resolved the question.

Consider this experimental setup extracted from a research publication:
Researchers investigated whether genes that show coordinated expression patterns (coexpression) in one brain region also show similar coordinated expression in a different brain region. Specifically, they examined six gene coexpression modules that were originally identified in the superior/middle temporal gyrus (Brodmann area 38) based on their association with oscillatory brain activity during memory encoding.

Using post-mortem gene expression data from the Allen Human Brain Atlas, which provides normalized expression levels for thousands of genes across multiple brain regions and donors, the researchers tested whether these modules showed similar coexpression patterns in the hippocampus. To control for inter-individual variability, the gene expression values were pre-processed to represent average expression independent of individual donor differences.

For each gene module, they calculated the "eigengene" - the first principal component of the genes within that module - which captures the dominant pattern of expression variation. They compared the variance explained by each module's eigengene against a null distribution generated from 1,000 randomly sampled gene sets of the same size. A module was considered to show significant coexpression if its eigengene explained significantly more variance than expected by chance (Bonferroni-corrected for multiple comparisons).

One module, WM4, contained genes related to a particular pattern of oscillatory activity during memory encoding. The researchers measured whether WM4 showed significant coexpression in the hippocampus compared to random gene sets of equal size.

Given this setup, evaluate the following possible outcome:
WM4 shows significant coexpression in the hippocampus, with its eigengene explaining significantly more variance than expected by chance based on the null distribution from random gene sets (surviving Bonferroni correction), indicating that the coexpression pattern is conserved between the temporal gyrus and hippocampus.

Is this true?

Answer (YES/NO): NO